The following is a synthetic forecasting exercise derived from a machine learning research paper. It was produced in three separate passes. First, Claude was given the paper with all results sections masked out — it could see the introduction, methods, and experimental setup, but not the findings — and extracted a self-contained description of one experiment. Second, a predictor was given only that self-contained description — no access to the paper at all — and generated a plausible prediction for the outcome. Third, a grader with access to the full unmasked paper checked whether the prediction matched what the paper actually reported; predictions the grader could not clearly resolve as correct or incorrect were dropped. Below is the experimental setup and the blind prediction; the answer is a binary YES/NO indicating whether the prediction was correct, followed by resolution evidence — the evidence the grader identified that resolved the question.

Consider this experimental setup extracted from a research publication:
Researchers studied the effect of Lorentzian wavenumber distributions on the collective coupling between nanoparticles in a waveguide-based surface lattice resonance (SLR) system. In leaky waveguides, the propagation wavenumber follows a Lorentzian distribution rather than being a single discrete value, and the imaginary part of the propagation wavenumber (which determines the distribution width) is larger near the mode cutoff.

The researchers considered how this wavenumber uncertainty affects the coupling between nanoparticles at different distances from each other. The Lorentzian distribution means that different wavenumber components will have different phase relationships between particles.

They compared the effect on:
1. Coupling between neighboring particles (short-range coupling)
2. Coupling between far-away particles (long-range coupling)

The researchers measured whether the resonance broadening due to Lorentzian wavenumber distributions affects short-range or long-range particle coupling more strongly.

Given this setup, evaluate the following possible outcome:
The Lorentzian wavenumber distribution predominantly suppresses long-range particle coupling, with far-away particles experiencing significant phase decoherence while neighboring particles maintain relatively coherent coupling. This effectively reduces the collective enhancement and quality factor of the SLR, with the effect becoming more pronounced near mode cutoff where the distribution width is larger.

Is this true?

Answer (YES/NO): YES